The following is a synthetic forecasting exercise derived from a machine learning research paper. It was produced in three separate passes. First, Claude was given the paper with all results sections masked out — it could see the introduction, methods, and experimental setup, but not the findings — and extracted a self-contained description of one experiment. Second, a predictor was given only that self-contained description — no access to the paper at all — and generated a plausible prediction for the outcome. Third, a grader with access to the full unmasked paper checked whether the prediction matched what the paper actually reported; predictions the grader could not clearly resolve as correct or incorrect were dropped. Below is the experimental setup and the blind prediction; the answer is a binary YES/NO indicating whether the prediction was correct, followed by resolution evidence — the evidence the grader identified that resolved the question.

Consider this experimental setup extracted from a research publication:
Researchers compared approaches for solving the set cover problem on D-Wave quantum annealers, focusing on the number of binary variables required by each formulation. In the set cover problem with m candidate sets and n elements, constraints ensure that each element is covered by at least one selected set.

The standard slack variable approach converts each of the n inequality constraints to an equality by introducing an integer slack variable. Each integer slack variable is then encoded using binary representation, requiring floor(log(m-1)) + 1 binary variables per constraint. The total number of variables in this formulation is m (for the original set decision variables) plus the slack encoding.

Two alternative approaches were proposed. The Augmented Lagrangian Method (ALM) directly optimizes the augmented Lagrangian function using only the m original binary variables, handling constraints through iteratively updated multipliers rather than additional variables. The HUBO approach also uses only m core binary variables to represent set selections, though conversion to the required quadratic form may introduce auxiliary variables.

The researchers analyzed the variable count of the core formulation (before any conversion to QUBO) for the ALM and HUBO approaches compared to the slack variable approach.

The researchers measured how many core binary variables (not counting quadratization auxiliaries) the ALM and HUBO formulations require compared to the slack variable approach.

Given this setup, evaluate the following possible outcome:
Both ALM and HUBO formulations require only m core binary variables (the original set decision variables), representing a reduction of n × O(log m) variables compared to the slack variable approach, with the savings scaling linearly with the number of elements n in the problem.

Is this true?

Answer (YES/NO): YES